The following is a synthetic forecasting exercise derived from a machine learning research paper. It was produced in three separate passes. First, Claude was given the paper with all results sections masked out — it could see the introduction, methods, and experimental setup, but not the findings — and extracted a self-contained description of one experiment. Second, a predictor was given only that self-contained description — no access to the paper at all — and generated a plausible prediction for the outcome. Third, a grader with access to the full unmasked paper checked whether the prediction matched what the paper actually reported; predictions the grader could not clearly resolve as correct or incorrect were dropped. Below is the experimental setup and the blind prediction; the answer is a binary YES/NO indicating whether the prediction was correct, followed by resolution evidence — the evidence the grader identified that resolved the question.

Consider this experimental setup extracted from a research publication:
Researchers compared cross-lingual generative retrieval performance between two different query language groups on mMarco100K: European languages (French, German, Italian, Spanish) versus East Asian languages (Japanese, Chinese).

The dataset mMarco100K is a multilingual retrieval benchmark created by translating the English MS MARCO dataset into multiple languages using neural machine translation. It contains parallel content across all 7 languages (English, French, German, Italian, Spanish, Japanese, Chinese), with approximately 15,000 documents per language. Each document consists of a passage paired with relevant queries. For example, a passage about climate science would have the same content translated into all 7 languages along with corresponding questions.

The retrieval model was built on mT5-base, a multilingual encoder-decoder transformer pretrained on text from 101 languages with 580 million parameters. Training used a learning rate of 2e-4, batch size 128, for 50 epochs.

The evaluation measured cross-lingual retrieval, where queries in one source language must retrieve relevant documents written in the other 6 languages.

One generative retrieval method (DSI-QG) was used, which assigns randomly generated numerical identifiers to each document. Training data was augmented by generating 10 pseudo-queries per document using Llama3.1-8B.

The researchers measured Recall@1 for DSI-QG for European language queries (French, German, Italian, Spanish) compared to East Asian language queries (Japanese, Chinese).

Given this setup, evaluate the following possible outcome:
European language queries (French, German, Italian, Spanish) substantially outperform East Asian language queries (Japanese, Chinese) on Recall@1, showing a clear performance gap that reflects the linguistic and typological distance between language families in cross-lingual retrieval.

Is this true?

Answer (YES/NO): NO